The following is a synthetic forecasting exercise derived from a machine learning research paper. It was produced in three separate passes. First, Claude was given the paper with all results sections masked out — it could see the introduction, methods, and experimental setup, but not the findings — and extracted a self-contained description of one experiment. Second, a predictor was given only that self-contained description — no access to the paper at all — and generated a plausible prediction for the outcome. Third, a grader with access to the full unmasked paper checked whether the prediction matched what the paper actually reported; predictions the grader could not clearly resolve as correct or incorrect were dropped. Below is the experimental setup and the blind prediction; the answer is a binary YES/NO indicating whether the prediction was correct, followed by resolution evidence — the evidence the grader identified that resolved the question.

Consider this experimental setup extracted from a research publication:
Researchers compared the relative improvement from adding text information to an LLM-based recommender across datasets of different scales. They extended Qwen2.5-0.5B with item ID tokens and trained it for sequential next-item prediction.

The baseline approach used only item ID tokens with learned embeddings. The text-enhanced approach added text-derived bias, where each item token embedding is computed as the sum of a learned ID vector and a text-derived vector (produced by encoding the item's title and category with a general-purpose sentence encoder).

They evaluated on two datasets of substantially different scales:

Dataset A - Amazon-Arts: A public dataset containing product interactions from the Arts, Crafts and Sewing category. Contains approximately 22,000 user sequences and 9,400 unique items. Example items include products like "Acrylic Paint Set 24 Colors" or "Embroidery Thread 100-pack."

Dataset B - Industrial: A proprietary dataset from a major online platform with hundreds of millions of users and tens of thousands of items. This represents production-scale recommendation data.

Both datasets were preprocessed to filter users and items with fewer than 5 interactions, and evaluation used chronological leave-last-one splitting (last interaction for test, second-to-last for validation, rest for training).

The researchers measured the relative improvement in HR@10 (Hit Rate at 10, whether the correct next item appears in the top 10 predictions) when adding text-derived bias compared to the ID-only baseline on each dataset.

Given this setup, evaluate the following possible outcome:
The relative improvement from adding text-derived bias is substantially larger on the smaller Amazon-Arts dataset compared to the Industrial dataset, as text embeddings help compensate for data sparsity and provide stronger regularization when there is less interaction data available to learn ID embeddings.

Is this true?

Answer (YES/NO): YES